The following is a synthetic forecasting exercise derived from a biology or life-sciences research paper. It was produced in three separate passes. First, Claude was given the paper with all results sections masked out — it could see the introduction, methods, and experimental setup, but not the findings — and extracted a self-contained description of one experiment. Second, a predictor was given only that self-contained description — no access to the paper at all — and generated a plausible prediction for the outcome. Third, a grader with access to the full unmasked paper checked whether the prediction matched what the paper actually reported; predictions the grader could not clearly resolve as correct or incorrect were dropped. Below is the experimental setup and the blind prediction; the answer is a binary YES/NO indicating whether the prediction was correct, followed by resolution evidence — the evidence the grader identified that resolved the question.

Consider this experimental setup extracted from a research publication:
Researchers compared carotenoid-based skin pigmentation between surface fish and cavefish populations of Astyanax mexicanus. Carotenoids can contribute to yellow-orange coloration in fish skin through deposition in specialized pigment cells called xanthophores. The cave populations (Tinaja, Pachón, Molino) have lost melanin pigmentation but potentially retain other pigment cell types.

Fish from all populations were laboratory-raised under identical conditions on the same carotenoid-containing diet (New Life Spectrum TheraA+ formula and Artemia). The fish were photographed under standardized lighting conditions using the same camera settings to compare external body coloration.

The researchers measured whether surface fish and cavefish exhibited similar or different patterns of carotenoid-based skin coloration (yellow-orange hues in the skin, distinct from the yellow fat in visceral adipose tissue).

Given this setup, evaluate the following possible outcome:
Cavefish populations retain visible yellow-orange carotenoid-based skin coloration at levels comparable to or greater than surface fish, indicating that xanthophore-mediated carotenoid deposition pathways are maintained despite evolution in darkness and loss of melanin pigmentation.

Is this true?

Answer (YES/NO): NO